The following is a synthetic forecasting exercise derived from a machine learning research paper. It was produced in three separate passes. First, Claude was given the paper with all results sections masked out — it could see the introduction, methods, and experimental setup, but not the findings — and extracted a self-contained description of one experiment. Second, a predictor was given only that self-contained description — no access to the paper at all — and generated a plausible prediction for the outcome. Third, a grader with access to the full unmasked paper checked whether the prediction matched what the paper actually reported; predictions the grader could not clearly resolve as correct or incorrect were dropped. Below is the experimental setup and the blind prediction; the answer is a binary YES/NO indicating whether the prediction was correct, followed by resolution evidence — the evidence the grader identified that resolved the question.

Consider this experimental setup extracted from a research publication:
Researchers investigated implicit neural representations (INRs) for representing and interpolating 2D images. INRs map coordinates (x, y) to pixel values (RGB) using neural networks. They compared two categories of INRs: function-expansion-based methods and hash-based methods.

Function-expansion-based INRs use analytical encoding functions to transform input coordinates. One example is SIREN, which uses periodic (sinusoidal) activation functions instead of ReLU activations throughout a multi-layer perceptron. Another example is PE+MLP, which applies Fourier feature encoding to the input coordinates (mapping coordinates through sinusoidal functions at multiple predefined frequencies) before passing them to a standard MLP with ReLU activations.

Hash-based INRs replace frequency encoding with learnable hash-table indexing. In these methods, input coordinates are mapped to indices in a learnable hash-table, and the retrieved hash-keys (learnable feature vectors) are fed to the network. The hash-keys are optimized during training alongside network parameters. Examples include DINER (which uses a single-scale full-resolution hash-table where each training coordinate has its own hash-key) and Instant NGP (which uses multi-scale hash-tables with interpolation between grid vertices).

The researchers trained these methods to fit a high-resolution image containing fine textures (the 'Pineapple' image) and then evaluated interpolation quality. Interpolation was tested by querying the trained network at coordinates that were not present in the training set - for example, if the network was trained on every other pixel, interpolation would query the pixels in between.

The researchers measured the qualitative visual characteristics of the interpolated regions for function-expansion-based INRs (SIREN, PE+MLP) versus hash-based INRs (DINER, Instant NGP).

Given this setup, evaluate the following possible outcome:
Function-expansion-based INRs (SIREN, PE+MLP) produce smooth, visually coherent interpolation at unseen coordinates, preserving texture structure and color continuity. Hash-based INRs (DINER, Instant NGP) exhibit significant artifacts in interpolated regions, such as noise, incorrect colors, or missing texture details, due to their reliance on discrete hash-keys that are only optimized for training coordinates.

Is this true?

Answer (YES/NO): NO